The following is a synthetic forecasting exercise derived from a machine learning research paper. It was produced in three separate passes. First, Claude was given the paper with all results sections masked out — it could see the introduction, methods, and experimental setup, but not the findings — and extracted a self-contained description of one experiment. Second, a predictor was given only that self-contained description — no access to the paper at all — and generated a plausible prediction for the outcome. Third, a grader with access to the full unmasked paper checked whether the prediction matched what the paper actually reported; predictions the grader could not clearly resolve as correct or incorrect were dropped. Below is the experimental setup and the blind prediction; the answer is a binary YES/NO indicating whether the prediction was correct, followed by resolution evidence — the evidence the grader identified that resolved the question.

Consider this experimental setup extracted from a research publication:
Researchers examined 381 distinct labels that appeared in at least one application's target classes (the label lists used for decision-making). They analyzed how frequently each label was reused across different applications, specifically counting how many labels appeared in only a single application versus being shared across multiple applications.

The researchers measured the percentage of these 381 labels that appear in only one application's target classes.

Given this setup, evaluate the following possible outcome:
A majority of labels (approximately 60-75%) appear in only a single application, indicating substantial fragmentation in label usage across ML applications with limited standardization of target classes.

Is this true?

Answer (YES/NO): NO